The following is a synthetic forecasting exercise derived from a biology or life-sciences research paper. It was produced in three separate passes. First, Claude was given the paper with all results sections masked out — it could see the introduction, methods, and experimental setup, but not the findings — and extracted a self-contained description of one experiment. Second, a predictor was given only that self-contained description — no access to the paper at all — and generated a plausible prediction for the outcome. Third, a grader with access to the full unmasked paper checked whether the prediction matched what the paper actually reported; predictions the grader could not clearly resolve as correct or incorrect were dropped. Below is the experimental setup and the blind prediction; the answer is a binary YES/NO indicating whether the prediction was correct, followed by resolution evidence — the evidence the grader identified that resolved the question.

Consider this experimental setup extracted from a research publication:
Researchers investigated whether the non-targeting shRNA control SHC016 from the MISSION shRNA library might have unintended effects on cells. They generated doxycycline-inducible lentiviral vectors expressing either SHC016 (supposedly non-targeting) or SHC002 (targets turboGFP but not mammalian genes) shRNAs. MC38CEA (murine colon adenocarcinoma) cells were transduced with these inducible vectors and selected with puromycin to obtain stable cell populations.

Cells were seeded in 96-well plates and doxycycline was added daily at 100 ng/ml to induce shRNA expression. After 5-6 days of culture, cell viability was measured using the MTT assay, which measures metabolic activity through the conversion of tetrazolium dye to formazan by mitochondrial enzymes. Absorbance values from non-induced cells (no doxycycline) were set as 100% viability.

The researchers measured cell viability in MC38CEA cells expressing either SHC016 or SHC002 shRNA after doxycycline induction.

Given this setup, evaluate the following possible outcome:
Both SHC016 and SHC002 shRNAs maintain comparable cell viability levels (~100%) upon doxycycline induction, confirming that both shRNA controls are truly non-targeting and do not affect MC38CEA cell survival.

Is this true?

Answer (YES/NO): NO